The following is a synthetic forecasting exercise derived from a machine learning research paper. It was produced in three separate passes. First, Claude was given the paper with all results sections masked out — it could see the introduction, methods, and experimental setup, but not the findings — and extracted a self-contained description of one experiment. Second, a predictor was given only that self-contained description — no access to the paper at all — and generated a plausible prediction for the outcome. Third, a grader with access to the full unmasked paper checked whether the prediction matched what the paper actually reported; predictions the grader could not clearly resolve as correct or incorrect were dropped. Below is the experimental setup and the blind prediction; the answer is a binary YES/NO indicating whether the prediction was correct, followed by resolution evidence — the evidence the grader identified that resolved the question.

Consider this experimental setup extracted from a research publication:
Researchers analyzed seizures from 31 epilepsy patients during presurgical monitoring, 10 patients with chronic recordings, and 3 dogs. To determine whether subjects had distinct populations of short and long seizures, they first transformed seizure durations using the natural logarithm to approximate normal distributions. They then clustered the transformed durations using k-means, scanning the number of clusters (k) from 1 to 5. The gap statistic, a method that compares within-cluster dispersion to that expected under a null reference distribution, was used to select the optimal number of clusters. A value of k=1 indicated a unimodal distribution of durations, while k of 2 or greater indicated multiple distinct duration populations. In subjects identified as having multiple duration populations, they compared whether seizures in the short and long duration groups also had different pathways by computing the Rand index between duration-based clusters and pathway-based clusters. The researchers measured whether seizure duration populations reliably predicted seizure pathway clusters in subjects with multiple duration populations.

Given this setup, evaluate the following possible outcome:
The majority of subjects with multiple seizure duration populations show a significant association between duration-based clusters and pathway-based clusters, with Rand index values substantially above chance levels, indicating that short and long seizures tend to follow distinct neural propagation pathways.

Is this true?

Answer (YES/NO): NO